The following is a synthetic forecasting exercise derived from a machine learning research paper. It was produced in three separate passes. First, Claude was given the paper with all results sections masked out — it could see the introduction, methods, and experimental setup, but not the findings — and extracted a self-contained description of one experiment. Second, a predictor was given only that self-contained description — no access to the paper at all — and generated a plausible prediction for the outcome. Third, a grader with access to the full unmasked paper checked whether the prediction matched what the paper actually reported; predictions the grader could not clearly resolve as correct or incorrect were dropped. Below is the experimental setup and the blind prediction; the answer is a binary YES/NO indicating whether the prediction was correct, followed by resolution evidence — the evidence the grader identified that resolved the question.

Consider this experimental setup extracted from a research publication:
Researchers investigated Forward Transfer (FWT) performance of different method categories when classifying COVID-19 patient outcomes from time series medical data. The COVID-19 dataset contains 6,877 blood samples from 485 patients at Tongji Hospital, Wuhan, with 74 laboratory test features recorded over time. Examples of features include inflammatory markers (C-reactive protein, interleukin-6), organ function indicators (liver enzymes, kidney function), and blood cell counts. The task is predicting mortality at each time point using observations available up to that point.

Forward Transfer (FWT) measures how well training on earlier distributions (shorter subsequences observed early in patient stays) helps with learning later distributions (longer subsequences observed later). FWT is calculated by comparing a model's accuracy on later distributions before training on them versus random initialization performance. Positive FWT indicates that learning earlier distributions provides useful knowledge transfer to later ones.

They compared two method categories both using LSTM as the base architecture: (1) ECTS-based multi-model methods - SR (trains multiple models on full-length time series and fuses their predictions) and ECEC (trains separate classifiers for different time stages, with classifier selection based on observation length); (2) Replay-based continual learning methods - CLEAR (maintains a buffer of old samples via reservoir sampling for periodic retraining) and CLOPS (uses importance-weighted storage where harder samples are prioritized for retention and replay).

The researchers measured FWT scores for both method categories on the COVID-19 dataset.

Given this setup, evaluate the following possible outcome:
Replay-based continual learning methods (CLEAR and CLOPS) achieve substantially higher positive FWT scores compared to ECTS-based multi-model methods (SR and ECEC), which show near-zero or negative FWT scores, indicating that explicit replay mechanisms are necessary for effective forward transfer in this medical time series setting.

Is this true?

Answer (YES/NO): NO